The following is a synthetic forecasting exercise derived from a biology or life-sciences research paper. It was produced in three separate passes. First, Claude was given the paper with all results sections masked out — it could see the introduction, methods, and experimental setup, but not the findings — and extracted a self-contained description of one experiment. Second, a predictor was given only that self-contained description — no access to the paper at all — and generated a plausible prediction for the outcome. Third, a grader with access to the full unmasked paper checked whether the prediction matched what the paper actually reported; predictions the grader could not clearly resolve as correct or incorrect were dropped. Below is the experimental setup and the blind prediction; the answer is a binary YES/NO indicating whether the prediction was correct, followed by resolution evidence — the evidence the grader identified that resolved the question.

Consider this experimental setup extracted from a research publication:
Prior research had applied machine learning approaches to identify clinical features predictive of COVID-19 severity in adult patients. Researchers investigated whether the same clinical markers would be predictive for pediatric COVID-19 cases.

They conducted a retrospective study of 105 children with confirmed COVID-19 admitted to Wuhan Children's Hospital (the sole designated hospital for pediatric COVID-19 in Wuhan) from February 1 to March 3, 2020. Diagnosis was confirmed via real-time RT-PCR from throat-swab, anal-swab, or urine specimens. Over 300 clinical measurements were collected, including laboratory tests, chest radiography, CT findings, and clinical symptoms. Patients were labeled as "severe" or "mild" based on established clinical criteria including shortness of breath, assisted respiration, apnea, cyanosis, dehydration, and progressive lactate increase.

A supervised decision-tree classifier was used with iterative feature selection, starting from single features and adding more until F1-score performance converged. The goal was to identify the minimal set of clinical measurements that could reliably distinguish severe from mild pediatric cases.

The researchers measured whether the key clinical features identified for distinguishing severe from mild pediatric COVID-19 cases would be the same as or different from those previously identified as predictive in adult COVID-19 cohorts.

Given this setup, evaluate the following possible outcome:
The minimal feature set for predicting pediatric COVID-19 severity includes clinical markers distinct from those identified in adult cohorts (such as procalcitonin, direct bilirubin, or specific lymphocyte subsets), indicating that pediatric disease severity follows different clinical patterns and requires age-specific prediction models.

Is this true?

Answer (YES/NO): YES